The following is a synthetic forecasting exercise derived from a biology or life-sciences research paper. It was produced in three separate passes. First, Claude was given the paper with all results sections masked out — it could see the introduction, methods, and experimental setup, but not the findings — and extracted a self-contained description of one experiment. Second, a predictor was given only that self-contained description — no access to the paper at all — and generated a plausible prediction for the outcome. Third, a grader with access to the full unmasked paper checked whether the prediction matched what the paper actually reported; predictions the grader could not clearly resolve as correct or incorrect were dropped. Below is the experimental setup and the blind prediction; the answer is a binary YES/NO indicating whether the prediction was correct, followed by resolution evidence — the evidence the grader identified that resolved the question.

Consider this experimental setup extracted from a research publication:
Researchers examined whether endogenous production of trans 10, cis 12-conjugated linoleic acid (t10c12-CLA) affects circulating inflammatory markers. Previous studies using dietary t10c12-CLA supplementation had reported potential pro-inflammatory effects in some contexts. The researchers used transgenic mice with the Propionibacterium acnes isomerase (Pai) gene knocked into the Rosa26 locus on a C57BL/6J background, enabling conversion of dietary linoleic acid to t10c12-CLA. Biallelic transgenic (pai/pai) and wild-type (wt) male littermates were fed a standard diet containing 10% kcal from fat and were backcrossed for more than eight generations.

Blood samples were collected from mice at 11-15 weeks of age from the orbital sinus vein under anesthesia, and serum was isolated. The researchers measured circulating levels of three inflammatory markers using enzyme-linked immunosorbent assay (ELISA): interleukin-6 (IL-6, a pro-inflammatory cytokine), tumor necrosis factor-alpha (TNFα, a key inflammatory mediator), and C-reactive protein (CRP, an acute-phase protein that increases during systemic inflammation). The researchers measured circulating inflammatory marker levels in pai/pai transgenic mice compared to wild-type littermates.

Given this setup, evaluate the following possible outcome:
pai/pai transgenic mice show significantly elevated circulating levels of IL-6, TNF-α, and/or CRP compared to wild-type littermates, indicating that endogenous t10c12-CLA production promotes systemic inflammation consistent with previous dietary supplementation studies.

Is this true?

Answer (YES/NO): NO